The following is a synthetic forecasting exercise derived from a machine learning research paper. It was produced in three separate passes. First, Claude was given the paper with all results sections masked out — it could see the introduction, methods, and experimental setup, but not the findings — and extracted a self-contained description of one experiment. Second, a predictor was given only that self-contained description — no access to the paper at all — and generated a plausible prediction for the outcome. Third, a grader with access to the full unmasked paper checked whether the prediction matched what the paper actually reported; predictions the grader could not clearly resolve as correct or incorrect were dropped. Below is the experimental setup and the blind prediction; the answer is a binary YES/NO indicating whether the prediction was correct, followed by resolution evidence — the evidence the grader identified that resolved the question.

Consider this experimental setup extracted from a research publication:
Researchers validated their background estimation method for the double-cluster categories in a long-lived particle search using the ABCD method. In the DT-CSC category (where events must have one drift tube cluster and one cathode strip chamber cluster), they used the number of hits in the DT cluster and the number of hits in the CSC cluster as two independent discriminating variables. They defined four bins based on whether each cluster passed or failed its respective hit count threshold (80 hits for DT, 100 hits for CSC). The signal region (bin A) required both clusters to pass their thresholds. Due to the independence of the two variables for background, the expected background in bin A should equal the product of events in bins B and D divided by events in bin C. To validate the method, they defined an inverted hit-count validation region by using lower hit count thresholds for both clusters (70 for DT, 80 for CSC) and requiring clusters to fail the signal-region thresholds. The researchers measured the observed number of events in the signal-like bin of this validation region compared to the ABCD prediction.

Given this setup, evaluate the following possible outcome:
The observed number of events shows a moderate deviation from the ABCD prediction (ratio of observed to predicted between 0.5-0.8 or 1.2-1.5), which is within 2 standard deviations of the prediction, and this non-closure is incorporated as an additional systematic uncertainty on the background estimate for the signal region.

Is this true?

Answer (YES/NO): NO